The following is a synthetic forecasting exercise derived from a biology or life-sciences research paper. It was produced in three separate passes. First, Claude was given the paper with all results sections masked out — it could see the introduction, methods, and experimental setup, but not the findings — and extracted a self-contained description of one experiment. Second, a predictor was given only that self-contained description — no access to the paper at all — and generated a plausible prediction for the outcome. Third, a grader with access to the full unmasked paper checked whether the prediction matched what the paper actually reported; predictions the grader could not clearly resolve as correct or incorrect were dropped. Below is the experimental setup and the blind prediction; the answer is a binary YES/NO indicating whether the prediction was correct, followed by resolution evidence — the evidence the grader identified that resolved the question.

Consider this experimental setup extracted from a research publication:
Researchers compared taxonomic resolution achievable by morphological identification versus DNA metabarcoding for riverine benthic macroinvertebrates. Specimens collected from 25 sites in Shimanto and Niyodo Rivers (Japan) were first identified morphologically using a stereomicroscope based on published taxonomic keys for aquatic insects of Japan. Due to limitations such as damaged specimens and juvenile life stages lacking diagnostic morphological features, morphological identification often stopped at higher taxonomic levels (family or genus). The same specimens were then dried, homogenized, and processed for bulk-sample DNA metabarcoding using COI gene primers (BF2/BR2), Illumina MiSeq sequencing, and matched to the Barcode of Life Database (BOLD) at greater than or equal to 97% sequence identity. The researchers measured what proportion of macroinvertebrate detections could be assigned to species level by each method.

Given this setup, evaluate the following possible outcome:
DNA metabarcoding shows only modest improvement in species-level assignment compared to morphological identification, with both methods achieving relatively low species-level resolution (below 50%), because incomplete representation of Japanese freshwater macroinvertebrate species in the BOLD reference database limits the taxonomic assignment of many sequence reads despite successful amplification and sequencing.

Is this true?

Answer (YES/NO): NO